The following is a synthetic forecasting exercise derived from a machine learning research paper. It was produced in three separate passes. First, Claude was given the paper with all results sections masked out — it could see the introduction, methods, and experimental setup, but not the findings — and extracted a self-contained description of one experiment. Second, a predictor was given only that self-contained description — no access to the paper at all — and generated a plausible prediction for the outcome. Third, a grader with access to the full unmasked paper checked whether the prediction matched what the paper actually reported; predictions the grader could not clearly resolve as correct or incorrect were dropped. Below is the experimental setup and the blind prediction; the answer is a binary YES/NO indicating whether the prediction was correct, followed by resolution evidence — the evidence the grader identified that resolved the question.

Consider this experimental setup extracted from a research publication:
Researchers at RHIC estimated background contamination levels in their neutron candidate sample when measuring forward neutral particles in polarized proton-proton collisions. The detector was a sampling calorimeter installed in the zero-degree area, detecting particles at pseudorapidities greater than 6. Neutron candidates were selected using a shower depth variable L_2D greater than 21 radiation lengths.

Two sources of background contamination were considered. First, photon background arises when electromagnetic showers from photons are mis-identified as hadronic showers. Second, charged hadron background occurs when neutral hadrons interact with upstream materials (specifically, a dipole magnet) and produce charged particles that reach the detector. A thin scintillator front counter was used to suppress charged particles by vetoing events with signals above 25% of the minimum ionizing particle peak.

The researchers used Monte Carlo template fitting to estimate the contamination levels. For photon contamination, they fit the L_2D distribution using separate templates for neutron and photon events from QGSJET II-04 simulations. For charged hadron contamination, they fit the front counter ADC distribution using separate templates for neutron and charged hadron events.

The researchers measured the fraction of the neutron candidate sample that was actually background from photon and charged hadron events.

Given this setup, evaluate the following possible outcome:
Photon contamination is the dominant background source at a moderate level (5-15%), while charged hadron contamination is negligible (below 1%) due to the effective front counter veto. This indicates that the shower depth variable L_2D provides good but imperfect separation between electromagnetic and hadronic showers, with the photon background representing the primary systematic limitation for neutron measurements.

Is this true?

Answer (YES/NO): NO